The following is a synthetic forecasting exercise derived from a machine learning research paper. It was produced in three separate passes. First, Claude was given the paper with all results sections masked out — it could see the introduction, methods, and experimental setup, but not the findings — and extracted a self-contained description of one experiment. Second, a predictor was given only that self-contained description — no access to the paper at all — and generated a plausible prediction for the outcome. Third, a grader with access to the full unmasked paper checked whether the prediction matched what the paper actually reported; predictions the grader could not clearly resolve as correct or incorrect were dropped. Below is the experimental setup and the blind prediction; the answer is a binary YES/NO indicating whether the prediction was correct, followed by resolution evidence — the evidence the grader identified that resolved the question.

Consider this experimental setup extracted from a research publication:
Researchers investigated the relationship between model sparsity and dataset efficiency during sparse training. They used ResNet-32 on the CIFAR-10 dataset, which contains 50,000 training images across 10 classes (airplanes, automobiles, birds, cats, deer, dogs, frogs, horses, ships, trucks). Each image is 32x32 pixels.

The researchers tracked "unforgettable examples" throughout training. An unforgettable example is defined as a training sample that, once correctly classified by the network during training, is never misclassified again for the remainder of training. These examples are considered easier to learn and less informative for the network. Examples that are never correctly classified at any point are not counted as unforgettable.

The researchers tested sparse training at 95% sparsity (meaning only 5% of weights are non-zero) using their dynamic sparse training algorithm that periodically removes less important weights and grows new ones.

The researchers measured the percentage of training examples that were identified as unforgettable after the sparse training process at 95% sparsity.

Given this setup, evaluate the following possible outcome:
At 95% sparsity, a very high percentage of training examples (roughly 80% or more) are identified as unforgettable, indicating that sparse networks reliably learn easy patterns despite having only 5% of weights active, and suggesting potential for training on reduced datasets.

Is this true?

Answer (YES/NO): NO